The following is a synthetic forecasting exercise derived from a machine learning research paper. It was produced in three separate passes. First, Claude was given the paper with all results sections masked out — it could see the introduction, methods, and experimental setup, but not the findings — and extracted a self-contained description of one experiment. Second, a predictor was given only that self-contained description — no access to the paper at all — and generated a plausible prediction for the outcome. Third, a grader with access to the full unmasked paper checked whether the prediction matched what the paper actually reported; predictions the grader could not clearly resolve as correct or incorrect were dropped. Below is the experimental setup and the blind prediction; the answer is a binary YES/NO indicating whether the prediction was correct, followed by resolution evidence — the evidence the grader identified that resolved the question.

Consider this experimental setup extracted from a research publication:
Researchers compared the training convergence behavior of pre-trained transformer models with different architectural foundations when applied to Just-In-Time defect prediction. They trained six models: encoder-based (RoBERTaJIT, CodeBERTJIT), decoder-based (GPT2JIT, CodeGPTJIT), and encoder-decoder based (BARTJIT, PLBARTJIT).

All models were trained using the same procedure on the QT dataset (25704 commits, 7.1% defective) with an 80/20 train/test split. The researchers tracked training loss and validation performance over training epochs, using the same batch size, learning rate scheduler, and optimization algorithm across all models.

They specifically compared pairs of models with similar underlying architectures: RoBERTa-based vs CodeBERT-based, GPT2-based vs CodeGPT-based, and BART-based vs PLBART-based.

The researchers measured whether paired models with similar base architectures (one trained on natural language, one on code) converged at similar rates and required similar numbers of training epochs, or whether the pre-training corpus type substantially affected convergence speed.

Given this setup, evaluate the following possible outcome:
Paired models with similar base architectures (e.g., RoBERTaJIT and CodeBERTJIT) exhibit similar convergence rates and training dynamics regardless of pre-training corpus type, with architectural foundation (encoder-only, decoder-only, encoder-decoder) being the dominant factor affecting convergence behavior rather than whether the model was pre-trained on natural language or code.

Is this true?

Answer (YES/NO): NO